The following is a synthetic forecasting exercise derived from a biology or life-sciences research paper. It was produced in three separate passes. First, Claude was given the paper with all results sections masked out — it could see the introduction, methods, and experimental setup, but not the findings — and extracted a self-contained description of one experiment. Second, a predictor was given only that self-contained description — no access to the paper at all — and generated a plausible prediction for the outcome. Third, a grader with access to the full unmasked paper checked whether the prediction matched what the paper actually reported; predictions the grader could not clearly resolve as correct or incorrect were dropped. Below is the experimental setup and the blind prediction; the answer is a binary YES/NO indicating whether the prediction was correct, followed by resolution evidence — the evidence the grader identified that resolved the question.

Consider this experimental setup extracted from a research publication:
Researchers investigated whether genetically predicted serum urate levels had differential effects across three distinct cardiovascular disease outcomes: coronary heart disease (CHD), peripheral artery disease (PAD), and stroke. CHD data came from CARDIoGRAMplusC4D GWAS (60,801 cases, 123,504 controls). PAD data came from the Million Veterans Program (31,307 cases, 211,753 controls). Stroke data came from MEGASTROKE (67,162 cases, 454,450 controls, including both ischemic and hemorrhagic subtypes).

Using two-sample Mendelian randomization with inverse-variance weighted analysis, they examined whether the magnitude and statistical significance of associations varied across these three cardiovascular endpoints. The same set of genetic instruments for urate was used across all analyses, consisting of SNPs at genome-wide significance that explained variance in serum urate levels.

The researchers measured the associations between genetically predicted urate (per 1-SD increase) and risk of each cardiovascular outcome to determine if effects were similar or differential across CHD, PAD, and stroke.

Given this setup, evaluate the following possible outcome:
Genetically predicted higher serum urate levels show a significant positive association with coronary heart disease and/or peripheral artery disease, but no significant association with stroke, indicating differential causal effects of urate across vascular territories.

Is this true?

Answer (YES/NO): NO